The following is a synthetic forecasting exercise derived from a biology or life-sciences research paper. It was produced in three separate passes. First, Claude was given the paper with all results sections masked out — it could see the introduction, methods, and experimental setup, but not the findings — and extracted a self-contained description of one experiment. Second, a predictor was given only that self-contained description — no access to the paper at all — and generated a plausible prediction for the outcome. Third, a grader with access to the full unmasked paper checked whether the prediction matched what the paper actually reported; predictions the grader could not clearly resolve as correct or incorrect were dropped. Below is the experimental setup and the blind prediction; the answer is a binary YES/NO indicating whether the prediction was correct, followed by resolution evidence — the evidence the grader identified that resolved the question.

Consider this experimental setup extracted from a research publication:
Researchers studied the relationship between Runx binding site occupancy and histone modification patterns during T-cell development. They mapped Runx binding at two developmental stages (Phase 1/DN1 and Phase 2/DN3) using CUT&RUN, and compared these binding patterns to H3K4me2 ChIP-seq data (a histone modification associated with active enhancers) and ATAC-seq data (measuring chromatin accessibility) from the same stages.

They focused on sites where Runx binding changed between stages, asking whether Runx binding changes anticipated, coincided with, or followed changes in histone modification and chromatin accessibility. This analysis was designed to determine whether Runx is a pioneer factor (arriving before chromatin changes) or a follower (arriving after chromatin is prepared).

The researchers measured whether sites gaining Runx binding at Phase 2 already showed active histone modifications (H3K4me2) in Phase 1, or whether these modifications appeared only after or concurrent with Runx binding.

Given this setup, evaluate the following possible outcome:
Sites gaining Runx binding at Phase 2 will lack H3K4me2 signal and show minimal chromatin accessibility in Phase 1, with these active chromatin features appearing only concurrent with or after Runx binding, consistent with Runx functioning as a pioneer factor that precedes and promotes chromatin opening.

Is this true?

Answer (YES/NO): NO